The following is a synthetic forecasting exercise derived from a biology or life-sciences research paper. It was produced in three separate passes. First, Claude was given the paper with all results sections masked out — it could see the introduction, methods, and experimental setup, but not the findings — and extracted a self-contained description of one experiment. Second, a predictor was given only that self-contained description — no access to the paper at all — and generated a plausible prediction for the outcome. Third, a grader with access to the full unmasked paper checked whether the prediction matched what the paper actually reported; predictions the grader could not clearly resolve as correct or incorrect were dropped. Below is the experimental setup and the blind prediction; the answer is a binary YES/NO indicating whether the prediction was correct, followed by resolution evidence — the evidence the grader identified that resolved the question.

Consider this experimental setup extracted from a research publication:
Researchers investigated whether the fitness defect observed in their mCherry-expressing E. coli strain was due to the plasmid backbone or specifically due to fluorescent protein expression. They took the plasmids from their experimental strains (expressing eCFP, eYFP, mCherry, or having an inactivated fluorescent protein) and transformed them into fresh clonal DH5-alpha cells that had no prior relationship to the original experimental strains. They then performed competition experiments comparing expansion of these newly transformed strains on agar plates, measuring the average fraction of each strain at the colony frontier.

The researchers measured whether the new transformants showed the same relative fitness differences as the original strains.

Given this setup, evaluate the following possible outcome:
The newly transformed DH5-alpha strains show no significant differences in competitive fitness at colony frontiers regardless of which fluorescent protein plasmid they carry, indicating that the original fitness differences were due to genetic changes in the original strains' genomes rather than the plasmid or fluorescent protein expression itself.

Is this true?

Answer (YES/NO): NO